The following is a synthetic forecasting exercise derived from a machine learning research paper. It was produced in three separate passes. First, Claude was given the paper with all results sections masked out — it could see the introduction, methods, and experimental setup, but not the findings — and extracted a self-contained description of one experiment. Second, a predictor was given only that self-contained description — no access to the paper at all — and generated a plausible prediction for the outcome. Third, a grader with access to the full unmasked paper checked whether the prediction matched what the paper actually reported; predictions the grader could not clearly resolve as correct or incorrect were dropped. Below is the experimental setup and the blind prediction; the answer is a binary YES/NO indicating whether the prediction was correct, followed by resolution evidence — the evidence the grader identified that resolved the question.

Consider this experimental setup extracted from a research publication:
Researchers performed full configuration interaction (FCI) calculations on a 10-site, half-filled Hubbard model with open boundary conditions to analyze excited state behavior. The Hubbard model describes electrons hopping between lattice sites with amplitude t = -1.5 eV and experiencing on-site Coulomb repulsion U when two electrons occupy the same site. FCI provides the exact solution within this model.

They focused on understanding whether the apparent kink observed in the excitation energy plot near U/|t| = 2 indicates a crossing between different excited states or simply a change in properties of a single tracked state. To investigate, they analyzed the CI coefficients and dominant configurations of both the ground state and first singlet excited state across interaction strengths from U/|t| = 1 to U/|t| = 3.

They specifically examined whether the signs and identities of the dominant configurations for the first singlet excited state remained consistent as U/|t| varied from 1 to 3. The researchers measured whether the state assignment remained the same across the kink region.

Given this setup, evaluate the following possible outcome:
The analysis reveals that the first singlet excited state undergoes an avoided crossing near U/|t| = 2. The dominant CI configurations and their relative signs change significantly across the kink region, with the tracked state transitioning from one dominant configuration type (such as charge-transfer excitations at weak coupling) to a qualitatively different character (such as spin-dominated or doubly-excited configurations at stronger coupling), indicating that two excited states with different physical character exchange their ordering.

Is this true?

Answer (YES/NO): NO